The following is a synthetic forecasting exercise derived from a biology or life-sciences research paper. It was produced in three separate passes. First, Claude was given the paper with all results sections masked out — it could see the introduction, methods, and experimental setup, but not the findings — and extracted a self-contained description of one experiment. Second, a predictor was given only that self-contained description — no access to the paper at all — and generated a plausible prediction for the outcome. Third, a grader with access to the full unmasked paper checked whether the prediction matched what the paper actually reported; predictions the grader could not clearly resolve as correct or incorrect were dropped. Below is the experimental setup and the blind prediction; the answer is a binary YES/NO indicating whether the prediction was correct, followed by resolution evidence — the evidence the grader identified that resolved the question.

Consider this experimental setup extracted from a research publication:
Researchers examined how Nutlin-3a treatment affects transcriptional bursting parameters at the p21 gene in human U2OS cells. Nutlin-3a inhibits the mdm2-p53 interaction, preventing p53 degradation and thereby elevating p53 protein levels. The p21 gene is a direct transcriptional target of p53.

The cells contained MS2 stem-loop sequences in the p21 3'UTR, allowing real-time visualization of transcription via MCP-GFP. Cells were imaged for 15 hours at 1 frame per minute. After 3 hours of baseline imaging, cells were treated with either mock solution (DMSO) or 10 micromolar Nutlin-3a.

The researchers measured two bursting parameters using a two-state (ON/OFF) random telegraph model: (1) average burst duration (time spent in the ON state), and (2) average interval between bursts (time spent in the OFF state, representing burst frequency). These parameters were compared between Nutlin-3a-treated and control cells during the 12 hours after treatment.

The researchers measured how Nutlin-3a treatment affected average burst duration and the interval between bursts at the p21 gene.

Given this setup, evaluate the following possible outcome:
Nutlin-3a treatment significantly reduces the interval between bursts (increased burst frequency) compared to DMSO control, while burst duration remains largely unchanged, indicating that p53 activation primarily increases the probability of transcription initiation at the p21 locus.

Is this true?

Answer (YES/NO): NO